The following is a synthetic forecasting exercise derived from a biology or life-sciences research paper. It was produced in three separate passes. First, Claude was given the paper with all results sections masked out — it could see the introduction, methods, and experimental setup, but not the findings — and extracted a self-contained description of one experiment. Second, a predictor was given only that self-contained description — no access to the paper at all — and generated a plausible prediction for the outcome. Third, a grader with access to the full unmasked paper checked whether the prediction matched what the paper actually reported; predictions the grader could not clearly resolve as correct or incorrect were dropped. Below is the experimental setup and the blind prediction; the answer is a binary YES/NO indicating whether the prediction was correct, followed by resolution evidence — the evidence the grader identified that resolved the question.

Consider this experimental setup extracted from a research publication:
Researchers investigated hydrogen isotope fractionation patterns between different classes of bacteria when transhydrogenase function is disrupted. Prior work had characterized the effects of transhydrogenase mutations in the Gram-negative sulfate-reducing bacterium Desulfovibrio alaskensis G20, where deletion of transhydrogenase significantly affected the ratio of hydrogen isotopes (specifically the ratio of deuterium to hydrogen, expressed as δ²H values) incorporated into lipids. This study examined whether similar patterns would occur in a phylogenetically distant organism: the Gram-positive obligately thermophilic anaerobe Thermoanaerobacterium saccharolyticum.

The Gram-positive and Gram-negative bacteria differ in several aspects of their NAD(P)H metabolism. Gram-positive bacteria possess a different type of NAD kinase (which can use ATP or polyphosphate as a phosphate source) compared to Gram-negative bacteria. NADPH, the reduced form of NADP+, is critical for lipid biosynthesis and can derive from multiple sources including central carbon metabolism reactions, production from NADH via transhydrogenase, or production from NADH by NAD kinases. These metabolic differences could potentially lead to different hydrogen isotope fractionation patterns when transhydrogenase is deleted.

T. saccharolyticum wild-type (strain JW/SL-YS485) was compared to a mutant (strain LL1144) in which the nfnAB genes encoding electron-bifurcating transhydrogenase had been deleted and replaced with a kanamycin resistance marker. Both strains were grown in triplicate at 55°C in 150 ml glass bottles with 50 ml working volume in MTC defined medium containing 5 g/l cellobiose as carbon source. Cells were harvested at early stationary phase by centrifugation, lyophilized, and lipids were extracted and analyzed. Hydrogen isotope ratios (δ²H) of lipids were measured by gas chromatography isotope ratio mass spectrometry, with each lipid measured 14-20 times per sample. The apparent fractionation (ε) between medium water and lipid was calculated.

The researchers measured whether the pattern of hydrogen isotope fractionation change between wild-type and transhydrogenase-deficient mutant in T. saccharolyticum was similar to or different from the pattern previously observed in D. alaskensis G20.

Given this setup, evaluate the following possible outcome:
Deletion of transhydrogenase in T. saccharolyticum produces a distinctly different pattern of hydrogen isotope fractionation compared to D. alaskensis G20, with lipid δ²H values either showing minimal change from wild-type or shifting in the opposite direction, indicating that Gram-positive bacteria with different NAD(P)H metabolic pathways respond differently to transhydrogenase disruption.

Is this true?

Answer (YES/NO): NO